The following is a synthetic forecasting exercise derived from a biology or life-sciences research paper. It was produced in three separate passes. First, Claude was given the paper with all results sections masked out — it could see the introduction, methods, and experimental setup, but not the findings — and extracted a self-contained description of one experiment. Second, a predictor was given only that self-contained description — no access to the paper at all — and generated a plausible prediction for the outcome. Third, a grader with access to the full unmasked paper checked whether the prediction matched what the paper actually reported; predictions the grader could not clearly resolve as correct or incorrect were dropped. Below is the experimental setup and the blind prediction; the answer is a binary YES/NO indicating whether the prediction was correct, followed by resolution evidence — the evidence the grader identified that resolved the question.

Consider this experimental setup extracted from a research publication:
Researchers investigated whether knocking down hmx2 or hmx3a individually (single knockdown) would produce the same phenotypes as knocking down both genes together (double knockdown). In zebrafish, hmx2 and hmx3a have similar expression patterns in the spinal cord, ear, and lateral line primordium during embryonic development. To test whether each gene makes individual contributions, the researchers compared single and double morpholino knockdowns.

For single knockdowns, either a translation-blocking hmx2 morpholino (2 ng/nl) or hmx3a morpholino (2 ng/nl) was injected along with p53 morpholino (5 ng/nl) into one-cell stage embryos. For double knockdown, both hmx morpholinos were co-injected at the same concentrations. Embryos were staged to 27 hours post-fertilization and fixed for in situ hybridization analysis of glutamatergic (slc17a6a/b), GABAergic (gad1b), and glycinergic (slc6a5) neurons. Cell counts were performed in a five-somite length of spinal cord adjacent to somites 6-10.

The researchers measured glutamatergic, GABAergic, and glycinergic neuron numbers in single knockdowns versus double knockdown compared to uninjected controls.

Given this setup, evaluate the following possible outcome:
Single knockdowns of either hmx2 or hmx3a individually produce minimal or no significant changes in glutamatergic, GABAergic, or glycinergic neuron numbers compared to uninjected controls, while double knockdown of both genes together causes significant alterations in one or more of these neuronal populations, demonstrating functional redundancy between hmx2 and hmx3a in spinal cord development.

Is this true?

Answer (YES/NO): NO